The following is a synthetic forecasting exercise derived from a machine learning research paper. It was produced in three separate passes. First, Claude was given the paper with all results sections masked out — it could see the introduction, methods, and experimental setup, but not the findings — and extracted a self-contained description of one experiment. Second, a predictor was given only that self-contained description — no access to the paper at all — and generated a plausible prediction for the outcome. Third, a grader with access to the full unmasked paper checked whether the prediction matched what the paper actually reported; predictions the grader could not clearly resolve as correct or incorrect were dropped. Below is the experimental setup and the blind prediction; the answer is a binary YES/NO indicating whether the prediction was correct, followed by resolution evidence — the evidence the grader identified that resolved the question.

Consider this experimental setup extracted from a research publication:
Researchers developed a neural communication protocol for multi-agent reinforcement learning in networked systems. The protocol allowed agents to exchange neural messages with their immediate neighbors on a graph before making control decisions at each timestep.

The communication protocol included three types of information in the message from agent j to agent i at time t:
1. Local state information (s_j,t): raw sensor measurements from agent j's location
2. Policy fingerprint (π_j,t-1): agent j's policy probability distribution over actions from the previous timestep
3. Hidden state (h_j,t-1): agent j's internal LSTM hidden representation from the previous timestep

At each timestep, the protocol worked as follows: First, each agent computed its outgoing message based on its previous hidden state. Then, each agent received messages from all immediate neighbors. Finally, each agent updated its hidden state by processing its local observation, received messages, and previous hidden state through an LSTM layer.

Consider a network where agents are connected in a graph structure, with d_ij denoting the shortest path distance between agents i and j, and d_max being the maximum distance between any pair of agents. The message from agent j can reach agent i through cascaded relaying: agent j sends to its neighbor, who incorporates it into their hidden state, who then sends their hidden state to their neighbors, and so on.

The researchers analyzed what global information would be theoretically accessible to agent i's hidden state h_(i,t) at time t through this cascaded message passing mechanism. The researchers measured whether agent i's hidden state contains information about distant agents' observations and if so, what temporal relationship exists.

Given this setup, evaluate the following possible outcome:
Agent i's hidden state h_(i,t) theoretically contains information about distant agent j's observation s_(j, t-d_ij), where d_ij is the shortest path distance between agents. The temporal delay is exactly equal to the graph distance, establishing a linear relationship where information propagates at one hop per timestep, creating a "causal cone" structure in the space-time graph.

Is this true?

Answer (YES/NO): NO